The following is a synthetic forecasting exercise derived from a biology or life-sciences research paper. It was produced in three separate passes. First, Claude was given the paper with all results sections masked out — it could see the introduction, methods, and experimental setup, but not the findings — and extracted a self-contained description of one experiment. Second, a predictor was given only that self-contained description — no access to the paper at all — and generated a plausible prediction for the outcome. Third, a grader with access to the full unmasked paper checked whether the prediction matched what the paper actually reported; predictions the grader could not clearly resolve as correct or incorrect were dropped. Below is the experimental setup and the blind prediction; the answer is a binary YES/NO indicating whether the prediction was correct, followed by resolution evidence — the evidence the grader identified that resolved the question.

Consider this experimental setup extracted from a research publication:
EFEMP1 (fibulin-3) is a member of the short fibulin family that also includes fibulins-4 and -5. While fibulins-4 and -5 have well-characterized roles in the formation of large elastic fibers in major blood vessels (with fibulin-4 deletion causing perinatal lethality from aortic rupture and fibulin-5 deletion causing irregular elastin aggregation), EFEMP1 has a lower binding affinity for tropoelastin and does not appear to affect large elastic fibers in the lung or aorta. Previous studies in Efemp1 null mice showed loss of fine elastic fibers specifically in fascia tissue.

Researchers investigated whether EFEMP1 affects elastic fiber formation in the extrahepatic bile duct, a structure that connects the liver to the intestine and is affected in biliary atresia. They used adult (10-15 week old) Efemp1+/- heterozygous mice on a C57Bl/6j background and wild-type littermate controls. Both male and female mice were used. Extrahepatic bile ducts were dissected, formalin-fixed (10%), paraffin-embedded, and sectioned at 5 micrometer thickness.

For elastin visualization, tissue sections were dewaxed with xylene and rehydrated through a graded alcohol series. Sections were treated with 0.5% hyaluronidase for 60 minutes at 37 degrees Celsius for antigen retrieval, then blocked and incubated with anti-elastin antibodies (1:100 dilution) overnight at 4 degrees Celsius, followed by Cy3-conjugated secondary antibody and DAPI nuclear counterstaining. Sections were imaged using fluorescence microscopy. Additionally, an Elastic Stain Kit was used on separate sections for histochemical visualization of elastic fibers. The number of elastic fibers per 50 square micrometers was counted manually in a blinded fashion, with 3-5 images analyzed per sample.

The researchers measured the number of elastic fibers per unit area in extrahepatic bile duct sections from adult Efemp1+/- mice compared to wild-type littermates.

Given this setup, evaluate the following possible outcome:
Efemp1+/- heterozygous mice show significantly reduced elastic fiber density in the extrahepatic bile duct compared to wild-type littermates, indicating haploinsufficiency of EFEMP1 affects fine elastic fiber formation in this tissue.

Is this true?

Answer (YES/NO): YES